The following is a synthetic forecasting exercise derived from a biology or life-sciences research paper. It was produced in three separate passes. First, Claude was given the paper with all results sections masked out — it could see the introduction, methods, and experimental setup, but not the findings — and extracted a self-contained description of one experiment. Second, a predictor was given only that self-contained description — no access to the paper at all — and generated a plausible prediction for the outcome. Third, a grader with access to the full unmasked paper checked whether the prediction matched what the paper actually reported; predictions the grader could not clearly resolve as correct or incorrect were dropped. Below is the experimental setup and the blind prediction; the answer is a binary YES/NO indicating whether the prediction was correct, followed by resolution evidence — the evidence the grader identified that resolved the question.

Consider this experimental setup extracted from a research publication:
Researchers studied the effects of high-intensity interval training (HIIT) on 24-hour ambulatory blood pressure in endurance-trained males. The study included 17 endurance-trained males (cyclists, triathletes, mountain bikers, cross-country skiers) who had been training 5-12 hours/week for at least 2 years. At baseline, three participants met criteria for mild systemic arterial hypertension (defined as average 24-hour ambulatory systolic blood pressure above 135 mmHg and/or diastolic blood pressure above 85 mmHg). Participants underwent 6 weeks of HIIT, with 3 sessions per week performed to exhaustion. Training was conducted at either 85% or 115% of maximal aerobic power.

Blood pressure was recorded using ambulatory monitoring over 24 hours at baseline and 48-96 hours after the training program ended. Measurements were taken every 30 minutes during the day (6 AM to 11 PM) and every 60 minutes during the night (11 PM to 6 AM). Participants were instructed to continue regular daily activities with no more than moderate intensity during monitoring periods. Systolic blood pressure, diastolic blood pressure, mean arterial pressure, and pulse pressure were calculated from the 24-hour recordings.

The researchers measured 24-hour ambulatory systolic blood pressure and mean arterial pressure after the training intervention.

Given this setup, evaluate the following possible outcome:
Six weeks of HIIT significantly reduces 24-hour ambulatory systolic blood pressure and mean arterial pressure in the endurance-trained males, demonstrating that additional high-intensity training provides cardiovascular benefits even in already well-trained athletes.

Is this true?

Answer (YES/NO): YES